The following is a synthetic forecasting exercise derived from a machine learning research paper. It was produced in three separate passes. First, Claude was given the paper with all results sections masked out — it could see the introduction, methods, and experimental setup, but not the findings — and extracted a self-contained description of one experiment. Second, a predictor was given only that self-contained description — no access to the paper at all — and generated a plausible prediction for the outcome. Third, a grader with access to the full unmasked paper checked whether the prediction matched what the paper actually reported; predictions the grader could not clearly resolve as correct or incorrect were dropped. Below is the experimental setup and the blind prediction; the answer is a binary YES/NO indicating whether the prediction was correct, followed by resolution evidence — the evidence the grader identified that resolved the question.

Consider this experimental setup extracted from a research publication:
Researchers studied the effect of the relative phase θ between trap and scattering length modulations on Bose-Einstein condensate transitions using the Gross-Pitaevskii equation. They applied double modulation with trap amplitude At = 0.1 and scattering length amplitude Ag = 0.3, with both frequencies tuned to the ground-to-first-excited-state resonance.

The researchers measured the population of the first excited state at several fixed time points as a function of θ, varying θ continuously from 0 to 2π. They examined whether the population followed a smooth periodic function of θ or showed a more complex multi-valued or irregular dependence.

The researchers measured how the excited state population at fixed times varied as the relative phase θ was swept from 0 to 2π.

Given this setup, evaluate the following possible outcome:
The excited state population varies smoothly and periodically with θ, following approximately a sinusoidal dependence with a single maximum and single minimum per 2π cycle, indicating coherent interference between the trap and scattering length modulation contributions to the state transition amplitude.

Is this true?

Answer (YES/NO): YES